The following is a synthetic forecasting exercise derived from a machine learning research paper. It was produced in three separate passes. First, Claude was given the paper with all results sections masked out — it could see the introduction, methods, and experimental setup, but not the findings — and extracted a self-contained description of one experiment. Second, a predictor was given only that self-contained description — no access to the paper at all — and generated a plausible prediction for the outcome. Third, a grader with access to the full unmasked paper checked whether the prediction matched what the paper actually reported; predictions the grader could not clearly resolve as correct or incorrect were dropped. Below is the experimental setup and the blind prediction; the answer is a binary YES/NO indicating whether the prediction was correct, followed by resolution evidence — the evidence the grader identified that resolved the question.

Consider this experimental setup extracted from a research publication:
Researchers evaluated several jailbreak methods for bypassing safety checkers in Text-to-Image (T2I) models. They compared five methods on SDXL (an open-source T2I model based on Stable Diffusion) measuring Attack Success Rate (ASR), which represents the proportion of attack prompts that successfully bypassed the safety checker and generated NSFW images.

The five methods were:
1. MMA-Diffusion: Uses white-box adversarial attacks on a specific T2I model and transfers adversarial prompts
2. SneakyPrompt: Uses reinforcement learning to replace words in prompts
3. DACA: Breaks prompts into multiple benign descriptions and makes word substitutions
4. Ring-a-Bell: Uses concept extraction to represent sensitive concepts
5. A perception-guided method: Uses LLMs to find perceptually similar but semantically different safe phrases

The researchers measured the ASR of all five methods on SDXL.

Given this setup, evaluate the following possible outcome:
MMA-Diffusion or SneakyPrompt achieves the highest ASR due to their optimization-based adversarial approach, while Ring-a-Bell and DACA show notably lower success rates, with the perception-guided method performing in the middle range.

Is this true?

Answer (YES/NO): NO